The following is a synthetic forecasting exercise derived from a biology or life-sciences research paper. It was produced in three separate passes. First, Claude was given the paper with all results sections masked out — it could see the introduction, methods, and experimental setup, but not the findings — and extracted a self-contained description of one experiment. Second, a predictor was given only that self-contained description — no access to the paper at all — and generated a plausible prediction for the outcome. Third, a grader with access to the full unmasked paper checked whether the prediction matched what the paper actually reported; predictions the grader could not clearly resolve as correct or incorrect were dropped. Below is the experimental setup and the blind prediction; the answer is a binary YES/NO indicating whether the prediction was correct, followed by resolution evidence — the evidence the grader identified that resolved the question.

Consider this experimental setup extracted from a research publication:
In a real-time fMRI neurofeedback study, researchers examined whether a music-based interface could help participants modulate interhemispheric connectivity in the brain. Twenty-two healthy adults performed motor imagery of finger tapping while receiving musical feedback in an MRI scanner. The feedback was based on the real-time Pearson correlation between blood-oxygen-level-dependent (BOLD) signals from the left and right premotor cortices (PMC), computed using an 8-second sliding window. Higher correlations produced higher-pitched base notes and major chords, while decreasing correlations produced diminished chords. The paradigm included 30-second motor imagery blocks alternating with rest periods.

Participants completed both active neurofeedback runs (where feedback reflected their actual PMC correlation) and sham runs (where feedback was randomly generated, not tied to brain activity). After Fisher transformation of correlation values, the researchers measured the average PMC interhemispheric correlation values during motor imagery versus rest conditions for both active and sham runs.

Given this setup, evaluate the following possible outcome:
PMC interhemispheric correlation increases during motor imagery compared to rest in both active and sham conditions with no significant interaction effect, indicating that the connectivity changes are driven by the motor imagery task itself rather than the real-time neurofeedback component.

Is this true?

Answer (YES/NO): YES